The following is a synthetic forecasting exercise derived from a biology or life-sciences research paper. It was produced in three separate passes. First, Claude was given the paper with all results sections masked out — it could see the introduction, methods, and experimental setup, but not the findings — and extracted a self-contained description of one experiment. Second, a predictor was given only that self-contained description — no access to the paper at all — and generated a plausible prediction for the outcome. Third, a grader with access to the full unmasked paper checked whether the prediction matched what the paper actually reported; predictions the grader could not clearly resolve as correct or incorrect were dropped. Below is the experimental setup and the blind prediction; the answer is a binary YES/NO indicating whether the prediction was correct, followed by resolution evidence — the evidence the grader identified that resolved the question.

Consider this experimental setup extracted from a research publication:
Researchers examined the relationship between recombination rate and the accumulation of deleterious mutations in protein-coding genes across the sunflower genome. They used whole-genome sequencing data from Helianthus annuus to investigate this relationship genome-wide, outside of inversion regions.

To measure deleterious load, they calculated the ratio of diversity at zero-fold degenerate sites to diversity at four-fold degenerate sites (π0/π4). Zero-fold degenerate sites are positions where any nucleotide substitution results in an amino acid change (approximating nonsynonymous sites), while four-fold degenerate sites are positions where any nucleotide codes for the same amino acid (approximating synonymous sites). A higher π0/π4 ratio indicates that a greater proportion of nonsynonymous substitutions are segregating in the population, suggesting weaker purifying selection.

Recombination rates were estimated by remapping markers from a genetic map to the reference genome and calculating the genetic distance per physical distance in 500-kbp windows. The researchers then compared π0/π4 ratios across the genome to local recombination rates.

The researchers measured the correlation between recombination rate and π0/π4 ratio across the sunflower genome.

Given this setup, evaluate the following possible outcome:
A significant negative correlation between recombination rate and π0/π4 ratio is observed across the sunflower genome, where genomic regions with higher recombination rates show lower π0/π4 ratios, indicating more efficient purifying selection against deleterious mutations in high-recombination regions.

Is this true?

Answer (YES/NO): YES